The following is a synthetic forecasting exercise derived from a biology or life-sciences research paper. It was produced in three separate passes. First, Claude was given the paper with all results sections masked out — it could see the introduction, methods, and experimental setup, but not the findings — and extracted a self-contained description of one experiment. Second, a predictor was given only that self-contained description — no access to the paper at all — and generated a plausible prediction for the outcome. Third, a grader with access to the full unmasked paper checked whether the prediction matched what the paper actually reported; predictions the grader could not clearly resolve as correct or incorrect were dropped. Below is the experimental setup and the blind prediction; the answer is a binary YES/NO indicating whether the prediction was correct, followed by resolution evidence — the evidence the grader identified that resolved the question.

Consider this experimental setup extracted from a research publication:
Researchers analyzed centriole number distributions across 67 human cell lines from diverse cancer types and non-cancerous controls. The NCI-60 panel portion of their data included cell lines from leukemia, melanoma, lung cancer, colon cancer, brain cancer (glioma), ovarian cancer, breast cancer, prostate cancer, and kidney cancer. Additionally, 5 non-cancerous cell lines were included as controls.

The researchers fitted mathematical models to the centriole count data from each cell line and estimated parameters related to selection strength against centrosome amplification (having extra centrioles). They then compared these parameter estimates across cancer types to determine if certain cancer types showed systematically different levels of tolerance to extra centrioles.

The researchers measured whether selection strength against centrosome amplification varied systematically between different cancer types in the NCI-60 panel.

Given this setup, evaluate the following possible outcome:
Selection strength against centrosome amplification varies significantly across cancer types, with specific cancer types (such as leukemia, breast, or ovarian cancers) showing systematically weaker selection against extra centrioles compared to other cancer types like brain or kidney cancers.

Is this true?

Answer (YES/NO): NO